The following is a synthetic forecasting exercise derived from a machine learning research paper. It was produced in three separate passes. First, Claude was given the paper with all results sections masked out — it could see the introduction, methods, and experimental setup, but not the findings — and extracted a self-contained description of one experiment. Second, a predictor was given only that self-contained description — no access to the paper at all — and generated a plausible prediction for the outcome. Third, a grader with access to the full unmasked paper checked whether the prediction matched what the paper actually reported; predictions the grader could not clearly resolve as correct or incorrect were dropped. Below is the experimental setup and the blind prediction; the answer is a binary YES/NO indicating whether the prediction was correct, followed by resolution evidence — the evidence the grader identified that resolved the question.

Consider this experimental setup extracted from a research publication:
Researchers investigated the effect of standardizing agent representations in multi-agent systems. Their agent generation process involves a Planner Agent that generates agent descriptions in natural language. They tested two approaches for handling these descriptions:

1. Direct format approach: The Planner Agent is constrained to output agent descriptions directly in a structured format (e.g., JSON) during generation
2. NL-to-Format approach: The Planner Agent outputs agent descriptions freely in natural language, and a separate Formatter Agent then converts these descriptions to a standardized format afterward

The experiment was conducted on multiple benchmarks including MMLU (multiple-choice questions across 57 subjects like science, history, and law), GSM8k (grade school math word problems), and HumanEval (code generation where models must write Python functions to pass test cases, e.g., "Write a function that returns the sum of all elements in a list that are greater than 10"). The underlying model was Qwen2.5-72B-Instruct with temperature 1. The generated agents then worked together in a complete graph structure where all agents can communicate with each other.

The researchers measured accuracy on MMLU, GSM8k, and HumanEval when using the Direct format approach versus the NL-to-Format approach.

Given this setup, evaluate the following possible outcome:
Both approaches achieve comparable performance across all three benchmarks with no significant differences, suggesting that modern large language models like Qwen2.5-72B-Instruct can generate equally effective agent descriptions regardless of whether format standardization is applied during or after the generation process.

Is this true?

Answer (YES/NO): NO